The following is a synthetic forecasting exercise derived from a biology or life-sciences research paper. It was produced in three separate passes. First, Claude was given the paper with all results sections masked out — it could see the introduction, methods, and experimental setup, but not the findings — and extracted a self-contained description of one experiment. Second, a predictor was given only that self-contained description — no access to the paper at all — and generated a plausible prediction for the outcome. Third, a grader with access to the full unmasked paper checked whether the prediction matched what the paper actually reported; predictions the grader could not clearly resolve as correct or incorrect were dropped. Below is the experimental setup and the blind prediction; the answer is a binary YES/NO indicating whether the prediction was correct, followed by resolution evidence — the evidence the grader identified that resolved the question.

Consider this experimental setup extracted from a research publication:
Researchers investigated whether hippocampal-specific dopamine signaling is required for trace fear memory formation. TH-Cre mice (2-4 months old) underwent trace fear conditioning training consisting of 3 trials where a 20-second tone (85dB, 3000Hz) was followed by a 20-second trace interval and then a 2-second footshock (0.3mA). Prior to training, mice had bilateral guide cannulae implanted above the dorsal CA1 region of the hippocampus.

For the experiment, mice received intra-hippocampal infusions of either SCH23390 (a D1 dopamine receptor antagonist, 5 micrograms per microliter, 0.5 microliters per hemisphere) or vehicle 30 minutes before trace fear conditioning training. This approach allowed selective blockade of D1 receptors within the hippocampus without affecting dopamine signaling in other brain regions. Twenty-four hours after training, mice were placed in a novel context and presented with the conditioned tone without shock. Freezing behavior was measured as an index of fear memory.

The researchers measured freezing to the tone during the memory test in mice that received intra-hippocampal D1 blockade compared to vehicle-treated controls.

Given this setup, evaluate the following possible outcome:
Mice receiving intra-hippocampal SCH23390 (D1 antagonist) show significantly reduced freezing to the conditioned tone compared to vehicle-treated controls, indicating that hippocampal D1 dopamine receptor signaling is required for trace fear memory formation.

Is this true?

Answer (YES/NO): YES